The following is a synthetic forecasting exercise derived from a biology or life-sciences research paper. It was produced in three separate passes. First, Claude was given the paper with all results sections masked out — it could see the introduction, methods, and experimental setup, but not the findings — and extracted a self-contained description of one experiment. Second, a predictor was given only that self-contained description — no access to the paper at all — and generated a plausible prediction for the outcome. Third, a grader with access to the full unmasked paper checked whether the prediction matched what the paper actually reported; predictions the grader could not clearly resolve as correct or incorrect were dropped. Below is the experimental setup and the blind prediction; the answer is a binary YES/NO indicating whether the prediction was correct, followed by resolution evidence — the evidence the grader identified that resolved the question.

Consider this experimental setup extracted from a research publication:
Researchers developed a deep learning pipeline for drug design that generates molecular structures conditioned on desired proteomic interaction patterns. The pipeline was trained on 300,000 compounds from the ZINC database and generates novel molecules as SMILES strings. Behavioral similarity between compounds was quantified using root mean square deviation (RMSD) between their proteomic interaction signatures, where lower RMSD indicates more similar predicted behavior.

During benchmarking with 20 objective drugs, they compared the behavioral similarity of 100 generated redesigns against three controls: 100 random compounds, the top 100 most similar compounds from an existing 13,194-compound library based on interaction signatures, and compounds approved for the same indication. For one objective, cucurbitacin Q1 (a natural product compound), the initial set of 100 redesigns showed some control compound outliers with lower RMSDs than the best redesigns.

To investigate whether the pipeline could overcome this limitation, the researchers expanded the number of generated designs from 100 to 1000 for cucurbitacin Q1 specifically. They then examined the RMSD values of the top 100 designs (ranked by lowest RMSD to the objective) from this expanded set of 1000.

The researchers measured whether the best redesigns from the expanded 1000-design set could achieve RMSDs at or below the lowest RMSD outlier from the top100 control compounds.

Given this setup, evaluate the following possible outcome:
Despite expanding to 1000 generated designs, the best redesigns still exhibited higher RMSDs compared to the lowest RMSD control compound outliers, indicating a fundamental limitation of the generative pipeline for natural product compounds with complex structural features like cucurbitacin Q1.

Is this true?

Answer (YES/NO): NO